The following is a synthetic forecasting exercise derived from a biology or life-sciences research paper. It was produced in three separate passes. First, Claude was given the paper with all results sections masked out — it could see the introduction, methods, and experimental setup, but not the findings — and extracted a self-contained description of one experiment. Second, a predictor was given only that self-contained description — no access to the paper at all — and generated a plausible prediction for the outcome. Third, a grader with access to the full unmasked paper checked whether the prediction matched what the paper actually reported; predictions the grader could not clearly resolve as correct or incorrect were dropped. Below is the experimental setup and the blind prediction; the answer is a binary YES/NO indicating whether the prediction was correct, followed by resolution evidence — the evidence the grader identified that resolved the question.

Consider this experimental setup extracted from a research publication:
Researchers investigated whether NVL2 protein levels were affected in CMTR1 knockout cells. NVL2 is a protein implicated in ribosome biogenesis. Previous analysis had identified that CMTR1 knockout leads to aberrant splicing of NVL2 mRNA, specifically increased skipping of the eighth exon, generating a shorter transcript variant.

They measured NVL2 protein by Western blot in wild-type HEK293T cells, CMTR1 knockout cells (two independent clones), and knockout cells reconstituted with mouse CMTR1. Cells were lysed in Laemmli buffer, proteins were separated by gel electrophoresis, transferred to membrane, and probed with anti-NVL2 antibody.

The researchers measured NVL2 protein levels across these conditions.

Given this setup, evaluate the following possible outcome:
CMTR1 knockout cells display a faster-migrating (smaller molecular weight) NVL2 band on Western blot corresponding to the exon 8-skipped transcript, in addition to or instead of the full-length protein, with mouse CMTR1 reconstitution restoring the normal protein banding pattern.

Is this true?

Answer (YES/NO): NO